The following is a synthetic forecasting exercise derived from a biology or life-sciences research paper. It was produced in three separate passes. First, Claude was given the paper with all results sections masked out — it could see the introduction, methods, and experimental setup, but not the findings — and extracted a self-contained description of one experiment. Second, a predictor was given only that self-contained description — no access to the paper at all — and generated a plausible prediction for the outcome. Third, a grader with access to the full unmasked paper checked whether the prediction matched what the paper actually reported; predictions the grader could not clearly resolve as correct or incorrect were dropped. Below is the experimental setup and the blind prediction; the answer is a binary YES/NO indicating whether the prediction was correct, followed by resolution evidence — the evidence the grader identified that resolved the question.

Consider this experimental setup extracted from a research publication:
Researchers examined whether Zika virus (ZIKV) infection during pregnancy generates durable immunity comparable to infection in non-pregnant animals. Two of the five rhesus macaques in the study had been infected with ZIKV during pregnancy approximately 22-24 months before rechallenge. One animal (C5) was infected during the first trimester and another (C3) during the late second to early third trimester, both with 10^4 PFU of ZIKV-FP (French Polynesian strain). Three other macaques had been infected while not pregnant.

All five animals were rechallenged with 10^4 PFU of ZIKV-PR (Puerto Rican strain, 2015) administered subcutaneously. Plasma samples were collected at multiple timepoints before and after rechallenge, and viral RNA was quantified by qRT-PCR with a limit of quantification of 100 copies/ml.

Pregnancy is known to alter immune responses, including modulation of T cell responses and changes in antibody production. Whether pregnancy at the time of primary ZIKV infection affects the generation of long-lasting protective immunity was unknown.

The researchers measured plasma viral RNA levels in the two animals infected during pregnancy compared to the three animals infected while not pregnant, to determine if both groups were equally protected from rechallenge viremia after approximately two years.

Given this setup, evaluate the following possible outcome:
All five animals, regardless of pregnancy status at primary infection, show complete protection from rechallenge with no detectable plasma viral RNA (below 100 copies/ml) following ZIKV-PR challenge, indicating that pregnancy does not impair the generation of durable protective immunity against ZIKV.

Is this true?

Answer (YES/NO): YES